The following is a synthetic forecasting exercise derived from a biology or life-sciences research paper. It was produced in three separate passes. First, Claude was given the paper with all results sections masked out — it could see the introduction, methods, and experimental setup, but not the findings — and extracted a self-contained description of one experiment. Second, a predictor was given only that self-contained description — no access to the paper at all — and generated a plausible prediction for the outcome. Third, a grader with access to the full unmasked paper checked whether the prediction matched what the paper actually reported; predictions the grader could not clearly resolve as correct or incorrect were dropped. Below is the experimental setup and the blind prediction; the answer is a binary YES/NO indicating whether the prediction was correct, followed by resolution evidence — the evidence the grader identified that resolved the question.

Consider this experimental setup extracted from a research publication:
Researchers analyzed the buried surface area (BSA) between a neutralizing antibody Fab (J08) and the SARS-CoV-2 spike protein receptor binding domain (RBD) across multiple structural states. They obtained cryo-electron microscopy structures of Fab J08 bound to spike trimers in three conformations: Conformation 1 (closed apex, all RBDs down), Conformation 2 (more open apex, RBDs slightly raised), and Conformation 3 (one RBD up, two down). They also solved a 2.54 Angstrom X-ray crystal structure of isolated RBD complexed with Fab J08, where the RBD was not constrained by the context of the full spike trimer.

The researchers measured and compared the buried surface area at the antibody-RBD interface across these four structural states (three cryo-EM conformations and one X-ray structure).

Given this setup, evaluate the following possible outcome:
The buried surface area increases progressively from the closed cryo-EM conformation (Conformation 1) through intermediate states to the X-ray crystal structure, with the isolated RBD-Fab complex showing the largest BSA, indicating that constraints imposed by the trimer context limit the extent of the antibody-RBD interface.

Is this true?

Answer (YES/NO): NO